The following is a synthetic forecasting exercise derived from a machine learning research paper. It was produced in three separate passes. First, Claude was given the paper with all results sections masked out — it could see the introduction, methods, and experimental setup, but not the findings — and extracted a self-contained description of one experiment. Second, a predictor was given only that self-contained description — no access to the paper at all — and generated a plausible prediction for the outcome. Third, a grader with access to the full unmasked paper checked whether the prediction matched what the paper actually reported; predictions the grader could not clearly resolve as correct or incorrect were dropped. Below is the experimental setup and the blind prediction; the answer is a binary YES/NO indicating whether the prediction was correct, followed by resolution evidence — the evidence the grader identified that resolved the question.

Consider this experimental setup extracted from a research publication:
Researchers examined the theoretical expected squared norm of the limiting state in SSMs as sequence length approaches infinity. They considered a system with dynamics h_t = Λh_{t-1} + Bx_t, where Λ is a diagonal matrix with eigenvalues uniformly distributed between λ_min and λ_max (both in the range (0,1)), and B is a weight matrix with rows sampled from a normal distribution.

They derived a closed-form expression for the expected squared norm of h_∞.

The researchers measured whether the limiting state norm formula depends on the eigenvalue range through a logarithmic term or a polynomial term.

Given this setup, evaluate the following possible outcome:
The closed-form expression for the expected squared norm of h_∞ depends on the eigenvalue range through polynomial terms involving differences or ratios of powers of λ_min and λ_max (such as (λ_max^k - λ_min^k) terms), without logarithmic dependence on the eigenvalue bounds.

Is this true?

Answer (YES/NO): NO